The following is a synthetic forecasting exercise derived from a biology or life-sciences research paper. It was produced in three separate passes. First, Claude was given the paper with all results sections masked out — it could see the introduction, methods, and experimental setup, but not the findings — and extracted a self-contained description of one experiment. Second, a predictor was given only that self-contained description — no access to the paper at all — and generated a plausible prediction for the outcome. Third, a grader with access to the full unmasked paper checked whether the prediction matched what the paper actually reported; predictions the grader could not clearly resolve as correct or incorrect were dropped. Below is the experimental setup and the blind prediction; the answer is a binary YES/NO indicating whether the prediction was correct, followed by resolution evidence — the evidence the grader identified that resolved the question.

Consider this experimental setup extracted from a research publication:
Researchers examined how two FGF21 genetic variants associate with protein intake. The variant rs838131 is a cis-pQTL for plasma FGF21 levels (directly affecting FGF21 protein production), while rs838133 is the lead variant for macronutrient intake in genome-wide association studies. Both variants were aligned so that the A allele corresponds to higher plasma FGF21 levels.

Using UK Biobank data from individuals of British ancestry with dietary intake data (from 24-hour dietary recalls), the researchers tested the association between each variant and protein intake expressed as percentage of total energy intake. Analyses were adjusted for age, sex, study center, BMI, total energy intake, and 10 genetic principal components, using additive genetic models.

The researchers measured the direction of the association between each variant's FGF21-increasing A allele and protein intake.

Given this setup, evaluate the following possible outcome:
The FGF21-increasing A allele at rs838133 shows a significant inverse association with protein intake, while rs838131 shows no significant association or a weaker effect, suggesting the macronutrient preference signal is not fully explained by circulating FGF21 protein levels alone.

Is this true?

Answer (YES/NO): YES